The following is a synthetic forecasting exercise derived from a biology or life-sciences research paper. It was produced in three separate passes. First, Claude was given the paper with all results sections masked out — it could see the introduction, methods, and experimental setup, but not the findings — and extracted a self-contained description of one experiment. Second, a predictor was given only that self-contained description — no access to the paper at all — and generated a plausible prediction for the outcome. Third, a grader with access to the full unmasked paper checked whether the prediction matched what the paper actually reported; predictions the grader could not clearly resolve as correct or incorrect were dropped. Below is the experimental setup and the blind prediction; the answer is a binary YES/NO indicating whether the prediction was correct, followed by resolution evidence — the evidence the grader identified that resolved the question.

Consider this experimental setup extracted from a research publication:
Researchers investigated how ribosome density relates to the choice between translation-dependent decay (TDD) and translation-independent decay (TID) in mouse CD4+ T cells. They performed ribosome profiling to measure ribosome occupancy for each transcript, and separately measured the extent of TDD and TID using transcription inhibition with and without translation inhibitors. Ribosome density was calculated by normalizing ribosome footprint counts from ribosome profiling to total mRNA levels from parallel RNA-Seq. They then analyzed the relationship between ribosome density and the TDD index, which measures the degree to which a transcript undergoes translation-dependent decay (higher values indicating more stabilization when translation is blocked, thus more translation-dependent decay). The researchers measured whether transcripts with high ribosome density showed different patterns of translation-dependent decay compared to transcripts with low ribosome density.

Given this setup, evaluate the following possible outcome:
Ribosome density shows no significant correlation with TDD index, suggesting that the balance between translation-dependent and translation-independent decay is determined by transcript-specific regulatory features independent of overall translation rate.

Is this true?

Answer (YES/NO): NO